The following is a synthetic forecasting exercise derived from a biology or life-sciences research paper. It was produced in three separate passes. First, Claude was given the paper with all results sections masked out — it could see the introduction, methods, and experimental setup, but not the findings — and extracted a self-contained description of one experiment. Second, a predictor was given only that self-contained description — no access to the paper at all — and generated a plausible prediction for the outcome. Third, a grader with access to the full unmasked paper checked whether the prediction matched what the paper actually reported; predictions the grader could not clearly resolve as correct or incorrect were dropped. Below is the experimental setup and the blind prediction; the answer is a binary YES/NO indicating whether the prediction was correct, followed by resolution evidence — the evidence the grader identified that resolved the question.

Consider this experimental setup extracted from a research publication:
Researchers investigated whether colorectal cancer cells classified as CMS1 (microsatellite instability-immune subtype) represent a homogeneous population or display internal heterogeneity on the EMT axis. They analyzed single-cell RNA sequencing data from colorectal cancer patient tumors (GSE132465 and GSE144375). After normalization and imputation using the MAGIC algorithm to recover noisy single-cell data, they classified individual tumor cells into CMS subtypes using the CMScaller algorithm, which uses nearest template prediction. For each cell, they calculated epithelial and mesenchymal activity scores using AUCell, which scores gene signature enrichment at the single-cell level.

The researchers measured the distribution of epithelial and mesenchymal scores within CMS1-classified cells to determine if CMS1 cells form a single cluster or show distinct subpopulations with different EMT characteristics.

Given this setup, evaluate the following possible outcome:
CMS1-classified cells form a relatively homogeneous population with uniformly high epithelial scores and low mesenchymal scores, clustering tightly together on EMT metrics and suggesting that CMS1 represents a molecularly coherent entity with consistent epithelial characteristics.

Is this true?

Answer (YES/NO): NO